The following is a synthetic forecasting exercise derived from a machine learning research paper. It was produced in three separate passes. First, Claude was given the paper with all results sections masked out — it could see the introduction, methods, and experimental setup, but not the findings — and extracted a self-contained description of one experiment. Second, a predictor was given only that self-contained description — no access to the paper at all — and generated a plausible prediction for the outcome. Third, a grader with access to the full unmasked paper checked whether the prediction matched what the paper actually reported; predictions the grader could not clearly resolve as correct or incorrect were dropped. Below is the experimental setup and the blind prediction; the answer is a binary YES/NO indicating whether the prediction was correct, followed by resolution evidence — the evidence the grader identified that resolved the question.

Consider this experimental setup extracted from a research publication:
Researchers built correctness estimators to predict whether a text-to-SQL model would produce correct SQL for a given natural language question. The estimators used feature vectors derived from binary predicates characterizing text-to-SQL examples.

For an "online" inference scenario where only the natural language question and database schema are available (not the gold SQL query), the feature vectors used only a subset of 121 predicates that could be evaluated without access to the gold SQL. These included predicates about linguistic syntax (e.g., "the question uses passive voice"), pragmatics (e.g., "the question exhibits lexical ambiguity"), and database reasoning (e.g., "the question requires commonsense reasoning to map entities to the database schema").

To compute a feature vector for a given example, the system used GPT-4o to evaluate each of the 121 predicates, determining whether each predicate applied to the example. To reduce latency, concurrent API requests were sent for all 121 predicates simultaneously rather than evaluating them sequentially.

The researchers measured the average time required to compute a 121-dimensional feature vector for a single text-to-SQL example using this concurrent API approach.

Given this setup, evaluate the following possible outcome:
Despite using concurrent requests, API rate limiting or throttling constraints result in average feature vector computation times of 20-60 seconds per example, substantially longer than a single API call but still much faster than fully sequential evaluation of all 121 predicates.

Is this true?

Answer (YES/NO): NO